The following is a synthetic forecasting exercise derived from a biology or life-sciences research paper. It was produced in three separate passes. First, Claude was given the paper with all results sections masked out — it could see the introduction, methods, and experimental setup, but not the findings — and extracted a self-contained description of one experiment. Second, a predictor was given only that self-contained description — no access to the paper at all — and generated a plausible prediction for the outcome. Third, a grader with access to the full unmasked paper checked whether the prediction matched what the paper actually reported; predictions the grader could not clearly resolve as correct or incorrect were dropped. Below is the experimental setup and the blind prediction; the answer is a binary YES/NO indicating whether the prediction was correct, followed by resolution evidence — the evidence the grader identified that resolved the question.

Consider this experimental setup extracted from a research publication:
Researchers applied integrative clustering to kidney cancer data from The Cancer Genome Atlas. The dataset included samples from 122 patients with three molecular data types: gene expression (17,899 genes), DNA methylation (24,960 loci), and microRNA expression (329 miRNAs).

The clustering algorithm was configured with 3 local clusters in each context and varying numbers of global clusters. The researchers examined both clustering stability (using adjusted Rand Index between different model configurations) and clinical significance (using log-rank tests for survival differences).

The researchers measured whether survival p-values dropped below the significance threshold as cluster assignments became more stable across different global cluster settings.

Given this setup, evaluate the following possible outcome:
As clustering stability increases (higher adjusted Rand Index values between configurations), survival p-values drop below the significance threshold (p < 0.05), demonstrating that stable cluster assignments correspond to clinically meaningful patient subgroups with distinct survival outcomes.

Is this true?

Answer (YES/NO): YES